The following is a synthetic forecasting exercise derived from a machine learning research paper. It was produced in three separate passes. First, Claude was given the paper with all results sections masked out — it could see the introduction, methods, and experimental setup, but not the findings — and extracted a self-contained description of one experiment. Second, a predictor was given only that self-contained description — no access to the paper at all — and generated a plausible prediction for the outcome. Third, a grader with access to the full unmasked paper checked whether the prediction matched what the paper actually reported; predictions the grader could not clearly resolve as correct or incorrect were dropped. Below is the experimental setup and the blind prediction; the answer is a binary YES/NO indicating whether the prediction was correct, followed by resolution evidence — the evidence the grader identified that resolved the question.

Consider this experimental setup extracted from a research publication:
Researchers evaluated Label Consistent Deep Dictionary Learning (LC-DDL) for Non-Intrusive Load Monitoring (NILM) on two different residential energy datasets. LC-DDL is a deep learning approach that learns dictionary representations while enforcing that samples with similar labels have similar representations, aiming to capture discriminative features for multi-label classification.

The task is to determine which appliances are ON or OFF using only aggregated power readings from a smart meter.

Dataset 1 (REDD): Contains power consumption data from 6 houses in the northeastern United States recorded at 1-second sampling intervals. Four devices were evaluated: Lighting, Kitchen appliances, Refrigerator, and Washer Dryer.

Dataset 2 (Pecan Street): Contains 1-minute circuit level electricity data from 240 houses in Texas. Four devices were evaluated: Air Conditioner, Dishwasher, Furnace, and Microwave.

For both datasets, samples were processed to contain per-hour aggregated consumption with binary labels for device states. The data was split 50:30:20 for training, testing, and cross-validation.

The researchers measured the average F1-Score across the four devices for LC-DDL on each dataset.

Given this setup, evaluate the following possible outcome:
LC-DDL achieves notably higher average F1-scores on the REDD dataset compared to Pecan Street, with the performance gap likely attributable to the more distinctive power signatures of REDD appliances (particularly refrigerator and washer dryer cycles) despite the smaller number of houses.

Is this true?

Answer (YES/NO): YES